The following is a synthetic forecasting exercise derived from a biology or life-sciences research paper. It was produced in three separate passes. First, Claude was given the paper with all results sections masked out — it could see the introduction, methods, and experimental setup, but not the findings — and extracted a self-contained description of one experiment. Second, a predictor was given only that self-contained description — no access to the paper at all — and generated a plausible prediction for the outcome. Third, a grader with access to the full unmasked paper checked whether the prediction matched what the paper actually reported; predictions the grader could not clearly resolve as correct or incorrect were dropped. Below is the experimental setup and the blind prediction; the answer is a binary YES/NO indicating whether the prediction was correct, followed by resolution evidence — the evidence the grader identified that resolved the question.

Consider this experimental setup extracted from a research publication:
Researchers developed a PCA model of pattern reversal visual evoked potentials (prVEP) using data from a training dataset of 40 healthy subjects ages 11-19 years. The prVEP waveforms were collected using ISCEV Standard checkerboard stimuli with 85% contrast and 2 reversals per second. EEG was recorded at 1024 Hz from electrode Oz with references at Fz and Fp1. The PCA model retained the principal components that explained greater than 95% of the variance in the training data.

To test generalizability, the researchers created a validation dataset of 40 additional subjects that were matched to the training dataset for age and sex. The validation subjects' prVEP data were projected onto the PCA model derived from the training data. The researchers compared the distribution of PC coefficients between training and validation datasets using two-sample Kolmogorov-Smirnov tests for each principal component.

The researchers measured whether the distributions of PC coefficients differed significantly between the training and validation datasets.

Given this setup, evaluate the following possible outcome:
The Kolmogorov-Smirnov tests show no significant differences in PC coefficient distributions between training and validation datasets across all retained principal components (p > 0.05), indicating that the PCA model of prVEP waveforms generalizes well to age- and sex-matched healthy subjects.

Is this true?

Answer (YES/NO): YES